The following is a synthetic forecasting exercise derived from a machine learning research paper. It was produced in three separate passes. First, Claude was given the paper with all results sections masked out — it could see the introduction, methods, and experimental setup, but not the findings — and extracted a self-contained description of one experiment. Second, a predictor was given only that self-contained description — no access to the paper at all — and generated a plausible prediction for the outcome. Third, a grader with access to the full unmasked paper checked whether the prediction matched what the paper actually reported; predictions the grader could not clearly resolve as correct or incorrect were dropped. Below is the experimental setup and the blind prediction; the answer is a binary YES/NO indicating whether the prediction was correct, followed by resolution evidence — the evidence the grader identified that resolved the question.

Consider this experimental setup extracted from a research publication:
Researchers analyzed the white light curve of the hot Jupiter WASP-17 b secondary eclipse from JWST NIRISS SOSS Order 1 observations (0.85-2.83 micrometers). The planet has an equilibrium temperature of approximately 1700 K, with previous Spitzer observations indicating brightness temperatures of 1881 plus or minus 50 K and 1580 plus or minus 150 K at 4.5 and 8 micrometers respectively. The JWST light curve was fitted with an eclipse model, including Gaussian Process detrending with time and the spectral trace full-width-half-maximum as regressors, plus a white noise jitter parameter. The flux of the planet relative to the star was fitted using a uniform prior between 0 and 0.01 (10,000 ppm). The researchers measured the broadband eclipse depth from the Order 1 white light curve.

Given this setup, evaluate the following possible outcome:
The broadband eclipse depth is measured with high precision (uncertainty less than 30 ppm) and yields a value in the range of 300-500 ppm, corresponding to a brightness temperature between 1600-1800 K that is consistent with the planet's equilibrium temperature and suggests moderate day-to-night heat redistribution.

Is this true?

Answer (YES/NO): NO